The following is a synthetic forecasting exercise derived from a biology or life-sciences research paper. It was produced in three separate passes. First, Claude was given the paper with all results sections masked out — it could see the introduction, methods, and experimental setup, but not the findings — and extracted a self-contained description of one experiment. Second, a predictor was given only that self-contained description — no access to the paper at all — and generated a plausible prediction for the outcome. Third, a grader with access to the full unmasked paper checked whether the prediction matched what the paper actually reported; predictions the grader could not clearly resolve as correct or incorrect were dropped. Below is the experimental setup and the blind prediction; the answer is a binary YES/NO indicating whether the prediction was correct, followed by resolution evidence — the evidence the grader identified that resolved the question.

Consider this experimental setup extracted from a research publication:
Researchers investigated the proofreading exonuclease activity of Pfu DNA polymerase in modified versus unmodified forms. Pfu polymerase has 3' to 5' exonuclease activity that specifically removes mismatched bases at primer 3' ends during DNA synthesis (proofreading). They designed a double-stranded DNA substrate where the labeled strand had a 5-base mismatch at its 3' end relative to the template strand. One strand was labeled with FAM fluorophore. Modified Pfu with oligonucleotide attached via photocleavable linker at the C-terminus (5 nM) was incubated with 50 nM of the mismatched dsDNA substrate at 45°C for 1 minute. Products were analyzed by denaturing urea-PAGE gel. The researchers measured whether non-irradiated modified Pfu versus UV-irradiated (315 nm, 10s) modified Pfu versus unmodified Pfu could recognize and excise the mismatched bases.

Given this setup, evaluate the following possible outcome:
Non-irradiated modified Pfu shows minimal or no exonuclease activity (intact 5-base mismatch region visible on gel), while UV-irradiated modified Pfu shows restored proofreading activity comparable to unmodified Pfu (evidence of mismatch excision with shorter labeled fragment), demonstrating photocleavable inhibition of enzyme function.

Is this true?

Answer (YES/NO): YES